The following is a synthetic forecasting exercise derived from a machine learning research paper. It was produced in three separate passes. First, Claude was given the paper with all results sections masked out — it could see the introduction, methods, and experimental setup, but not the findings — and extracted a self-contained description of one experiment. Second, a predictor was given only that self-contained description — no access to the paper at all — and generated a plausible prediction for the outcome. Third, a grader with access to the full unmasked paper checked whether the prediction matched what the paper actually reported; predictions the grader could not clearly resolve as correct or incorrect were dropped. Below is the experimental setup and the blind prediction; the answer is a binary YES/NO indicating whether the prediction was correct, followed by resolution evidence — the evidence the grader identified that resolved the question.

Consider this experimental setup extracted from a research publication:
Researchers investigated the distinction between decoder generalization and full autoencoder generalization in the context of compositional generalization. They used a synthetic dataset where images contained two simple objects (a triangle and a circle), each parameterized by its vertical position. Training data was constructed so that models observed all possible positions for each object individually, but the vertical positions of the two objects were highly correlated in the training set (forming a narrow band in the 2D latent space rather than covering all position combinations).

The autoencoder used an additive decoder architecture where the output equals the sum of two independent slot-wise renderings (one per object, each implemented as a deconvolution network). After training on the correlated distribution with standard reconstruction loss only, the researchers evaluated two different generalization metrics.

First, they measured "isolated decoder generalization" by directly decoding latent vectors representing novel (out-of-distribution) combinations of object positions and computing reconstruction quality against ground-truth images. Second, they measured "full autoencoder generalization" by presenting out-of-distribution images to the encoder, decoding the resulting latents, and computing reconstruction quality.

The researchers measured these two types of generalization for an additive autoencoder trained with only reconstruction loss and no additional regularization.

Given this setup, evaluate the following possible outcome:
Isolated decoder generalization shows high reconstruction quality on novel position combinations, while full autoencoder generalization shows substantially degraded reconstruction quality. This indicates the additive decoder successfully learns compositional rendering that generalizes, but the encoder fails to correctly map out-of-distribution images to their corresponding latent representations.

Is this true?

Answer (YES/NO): YES